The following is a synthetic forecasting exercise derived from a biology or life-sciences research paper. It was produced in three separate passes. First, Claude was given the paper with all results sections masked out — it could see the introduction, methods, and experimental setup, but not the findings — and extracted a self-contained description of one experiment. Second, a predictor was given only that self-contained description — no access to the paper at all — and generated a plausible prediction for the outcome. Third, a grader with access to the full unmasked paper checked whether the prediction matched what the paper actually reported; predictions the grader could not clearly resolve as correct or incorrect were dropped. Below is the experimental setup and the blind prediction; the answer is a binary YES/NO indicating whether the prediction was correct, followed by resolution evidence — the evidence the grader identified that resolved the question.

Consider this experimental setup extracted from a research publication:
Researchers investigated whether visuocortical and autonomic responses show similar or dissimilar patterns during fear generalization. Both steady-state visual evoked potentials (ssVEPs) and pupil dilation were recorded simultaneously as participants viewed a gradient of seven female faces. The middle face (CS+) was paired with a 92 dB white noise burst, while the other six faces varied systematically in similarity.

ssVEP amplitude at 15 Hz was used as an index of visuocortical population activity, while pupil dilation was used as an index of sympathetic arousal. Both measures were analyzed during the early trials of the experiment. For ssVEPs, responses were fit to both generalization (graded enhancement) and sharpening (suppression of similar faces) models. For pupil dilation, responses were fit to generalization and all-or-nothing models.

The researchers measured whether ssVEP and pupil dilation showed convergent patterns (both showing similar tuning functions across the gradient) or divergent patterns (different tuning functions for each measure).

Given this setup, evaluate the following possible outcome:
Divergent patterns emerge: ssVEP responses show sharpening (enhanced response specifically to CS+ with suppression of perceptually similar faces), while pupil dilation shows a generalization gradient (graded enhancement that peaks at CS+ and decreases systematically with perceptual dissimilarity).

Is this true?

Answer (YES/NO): NO